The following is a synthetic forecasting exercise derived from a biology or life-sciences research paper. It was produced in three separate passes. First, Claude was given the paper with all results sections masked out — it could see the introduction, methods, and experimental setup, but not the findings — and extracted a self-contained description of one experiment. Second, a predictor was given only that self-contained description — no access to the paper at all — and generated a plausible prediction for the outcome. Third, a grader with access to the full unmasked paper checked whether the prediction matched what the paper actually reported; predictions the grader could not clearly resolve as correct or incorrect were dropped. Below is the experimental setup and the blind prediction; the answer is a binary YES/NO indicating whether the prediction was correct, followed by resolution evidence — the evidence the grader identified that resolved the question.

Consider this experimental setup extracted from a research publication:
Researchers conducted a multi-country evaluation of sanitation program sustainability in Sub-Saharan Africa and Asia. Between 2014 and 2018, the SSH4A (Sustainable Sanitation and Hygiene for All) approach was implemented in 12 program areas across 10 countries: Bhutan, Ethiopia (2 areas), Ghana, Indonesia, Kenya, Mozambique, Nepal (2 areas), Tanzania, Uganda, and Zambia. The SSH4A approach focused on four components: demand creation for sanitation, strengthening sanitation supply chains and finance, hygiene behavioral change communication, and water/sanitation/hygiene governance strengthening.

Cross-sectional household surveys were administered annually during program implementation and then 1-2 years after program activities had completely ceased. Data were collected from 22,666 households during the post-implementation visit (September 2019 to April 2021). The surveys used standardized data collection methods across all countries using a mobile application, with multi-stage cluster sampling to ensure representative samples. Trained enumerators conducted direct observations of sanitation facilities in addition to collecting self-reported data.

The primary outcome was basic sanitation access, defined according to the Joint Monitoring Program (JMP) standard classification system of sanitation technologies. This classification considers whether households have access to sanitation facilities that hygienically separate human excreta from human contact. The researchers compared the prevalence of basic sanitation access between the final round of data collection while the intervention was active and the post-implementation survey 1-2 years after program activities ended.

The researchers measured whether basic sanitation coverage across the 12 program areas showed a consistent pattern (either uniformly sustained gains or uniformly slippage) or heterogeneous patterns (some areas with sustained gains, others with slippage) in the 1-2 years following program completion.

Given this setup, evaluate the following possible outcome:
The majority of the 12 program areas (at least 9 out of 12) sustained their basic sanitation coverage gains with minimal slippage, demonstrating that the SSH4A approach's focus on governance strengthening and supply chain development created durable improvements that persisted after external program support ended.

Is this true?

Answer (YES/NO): NO